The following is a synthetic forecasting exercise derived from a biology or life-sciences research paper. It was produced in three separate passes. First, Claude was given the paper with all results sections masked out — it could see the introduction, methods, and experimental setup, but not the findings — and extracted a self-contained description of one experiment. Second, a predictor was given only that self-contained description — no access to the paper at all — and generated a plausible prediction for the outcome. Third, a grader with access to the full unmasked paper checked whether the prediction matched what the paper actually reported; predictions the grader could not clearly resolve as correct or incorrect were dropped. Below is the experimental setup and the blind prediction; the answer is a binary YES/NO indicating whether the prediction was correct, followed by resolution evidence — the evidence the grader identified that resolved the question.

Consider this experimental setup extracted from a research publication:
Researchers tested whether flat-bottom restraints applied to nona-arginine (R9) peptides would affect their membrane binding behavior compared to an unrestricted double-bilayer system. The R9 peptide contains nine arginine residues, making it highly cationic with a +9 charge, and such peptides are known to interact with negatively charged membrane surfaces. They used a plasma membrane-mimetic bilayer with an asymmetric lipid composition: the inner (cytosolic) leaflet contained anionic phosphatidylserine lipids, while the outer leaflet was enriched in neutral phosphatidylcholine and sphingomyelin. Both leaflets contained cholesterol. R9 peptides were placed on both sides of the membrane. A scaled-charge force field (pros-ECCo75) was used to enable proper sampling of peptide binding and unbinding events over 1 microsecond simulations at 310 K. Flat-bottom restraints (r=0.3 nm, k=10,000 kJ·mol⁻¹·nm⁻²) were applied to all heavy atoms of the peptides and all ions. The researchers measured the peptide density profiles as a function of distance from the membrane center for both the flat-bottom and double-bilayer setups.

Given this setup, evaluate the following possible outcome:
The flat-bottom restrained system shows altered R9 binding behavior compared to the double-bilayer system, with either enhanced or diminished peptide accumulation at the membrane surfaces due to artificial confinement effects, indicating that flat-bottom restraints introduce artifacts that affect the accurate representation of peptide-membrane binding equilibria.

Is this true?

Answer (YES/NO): NO